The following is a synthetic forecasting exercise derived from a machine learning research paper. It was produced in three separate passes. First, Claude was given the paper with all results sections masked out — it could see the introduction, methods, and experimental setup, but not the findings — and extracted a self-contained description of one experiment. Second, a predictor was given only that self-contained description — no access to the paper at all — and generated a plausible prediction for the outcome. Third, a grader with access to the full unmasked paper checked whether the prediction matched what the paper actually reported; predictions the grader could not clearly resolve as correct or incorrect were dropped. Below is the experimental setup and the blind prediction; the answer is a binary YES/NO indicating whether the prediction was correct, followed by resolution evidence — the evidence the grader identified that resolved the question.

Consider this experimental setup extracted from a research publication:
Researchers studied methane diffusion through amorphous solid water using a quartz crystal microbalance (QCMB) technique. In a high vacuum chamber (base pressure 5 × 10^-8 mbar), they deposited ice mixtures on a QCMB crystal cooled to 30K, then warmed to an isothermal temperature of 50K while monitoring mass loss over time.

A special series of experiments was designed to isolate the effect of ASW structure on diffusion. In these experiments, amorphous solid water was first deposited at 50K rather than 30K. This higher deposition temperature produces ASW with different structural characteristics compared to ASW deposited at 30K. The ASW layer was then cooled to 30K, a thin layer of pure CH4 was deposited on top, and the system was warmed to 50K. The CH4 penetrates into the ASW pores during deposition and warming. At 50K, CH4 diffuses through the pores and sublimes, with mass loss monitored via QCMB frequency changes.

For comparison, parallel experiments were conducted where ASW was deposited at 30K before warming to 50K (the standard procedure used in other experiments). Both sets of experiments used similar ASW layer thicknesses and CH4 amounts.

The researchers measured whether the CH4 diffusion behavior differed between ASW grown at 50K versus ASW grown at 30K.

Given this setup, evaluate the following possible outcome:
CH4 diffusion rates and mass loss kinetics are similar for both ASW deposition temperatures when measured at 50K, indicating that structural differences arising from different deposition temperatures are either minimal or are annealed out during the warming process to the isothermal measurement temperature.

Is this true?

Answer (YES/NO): NO